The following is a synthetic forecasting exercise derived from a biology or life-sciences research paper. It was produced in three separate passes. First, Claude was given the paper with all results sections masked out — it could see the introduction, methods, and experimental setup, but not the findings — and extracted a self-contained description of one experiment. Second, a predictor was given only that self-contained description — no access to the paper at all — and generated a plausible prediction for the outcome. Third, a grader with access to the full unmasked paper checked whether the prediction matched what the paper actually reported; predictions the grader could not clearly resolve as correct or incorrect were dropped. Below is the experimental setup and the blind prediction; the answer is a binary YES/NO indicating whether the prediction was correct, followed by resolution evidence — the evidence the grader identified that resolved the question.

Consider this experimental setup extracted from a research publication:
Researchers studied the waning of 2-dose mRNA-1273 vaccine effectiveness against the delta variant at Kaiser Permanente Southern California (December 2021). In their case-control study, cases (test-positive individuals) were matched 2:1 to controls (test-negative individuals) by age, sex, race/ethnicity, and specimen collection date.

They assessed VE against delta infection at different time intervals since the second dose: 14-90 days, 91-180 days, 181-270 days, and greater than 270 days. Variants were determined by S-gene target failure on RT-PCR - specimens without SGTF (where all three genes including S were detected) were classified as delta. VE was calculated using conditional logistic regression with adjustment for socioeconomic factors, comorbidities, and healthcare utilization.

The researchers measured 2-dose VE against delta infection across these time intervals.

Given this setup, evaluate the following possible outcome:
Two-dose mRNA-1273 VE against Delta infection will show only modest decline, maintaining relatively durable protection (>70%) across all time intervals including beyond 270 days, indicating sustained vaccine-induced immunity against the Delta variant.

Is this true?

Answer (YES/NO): NO